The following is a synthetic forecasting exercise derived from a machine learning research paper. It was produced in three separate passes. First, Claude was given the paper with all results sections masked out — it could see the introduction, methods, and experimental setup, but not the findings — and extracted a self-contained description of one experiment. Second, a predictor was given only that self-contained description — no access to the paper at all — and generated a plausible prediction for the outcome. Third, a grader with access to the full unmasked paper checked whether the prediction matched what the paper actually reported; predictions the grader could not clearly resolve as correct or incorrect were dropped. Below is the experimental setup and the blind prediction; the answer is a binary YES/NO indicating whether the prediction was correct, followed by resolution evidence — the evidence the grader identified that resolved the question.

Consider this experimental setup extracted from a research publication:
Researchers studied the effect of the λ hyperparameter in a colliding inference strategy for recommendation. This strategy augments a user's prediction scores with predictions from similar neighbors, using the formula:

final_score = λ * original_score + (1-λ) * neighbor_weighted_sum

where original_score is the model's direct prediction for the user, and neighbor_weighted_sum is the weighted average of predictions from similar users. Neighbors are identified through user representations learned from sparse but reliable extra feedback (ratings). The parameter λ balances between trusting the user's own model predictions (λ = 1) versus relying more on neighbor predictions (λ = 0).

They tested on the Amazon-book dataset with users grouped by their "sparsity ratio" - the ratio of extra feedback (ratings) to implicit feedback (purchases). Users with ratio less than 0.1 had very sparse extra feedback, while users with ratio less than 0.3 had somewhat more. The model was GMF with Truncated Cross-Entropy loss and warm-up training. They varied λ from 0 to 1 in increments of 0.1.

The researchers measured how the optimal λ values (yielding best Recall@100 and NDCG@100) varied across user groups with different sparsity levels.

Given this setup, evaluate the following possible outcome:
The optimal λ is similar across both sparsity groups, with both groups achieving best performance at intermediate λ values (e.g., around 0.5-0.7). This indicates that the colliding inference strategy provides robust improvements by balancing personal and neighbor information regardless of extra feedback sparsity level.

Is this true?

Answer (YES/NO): NO